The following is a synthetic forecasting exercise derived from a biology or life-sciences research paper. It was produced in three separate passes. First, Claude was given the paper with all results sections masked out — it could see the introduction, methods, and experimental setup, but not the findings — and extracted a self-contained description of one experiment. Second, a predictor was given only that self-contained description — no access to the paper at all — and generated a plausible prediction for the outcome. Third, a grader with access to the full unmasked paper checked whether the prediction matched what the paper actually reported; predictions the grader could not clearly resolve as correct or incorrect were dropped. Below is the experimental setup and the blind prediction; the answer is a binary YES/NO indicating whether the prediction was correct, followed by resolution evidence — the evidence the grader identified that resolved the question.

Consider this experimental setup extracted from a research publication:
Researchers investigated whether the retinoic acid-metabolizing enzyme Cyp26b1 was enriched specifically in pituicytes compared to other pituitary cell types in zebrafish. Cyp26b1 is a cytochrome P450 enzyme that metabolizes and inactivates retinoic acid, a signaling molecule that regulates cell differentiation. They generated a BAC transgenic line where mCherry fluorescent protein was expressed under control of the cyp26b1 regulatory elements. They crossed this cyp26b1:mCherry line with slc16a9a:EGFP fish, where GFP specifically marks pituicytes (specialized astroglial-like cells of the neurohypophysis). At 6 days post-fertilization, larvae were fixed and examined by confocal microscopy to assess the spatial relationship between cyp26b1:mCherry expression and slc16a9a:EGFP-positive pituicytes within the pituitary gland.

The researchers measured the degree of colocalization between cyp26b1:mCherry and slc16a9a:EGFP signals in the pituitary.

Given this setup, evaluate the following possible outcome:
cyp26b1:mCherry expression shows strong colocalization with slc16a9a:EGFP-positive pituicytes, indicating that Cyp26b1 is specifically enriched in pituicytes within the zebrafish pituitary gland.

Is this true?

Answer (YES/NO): YES